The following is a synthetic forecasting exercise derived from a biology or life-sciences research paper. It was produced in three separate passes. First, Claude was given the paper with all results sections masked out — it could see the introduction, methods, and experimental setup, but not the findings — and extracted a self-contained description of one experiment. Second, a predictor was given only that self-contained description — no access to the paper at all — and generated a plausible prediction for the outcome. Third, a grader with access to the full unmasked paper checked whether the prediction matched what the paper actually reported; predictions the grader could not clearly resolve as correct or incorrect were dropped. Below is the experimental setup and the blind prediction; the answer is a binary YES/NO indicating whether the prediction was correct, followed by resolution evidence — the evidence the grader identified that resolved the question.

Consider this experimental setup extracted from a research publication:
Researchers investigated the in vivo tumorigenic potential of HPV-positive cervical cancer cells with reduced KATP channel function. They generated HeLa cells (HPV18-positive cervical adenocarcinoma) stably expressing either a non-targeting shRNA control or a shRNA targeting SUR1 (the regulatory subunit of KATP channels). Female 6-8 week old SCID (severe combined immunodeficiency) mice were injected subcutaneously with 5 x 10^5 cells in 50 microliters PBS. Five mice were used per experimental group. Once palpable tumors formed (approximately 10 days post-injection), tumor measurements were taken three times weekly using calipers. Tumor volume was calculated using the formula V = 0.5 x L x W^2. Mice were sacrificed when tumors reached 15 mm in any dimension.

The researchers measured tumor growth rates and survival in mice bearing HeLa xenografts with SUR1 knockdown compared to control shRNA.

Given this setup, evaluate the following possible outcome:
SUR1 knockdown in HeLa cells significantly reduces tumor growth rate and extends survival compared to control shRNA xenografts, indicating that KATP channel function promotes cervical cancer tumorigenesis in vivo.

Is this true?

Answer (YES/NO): YES